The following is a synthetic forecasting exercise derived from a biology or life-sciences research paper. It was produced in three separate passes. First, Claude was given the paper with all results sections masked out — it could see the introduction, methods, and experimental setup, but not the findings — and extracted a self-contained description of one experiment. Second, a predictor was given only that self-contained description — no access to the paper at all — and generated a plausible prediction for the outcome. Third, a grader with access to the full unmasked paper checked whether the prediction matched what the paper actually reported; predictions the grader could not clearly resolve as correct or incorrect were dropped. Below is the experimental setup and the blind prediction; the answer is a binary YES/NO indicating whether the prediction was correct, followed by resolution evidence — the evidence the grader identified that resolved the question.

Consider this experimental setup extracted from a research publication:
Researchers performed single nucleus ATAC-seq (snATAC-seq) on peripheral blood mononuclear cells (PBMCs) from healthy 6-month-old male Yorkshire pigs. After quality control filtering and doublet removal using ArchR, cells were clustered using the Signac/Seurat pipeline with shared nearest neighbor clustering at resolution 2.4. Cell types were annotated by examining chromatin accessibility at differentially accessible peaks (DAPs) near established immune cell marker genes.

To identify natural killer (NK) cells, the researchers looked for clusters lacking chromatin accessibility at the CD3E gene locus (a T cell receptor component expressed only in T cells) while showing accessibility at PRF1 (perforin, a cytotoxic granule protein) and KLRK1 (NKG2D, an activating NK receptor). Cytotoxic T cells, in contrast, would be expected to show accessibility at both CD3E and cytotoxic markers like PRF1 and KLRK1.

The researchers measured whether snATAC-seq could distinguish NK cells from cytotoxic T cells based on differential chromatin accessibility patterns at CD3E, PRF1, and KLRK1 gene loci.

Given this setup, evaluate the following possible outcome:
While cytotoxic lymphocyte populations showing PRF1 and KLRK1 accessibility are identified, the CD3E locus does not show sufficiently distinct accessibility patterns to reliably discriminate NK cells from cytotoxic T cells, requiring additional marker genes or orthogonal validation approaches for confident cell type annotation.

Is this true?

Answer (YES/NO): NO